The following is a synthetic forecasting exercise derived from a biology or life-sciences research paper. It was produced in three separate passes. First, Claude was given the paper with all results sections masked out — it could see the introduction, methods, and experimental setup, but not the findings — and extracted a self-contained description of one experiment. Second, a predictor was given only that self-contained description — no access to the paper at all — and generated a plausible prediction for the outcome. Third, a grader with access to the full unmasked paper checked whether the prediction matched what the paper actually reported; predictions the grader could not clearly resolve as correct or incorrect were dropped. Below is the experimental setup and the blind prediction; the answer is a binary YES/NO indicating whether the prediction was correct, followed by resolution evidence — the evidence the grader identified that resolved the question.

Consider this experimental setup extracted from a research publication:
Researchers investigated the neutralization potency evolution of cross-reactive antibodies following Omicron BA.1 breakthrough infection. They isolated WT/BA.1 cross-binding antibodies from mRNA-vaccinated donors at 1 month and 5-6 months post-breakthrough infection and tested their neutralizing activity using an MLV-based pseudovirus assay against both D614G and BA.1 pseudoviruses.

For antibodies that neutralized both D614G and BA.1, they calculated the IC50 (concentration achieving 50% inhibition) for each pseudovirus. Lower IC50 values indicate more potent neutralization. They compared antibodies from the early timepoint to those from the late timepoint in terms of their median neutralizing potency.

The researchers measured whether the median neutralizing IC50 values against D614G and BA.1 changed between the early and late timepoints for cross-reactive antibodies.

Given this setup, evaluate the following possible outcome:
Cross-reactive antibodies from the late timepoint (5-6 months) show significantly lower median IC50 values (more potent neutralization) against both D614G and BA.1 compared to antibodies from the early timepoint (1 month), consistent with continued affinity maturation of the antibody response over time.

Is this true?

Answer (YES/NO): NO